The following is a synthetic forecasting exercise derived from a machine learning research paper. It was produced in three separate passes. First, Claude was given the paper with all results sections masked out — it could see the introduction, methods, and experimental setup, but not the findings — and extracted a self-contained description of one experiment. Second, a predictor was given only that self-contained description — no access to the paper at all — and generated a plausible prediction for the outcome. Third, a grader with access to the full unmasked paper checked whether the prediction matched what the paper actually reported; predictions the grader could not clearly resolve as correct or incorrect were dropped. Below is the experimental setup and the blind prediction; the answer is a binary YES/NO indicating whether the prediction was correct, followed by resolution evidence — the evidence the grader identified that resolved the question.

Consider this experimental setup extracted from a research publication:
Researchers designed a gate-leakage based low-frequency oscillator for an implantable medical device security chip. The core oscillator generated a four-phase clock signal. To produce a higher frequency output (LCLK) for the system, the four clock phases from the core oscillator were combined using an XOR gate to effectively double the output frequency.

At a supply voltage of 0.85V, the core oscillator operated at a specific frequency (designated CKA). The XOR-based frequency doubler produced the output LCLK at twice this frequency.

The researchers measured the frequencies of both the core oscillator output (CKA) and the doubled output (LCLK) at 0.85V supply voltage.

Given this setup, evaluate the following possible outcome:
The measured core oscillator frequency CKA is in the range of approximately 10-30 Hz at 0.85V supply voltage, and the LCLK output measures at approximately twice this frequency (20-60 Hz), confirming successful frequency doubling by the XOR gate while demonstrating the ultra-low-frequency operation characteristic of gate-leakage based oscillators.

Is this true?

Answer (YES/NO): YES